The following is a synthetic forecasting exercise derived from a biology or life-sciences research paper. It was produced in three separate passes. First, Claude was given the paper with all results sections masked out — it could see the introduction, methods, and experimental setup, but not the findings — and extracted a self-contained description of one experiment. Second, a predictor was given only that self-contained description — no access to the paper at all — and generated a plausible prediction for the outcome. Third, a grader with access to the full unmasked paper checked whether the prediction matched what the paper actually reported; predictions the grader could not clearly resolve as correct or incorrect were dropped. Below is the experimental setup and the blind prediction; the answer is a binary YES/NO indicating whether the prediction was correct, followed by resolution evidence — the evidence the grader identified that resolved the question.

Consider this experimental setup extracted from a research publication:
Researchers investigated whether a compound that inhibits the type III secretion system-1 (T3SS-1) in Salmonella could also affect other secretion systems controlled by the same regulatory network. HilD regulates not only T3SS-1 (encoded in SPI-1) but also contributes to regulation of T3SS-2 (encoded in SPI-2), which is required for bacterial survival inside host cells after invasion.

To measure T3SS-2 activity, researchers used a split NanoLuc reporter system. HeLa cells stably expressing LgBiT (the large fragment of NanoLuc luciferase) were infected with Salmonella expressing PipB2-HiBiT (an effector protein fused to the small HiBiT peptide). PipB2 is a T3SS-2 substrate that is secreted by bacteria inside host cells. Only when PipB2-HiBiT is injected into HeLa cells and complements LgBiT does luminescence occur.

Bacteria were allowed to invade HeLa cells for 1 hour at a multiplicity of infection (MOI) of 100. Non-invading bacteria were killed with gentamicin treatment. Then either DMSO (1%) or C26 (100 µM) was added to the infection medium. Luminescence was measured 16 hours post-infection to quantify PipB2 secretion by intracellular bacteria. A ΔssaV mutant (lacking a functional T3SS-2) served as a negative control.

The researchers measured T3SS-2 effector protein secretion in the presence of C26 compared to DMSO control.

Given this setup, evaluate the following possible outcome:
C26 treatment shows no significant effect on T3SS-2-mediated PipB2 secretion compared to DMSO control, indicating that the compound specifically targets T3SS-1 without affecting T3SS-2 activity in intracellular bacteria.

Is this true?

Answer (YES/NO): NO